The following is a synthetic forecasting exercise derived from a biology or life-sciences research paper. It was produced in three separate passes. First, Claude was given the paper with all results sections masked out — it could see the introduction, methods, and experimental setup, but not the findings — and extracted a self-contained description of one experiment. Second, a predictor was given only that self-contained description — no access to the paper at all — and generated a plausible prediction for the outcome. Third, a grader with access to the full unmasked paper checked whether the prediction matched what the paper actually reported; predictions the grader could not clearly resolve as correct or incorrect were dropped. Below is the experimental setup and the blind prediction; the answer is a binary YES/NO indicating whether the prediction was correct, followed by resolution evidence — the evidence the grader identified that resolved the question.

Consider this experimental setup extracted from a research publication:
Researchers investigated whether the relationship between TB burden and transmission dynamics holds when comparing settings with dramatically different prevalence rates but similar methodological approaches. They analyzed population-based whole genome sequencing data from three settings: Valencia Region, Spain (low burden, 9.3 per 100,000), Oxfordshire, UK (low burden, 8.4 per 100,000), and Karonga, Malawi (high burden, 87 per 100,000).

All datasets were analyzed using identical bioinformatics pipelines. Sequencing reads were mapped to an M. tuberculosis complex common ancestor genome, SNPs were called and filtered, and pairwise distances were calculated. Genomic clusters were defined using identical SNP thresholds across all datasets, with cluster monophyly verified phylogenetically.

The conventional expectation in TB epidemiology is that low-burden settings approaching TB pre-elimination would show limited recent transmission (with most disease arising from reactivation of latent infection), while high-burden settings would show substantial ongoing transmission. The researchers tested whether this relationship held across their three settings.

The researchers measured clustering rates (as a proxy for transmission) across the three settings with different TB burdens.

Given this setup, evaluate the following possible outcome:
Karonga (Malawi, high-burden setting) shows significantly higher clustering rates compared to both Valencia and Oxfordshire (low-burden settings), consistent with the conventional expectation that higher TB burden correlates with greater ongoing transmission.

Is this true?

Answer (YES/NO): NO